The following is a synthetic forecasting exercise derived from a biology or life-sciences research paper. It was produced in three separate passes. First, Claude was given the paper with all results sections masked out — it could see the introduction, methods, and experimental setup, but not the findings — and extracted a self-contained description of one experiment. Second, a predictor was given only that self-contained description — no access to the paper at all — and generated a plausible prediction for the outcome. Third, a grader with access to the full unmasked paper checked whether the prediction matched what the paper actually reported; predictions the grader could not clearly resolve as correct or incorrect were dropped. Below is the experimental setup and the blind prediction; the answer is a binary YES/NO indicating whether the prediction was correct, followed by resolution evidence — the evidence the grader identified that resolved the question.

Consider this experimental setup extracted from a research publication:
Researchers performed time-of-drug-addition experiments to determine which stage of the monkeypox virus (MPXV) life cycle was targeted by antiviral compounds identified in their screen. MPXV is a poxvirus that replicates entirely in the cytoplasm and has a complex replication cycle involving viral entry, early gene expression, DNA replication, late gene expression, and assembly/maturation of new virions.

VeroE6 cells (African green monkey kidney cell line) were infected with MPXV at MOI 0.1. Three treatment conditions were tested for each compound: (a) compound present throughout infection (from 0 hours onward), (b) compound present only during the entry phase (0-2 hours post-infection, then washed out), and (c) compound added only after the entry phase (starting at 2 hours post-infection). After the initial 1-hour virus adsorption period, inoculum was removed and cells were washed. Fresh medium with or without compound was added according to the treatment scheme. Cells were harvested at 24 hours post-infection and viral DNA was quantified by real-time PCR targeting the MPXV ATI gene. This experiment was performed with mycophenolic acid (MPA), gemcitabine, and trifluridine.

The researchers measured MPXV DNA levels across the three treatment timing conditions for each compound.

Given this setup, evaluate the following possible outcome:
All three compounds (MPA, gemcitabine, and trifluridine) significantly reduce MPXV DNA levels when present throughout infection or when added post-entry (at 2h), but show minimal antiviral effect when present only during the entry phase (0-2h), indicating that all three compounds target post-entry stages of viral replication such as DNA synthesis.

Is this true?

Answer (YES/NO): YES